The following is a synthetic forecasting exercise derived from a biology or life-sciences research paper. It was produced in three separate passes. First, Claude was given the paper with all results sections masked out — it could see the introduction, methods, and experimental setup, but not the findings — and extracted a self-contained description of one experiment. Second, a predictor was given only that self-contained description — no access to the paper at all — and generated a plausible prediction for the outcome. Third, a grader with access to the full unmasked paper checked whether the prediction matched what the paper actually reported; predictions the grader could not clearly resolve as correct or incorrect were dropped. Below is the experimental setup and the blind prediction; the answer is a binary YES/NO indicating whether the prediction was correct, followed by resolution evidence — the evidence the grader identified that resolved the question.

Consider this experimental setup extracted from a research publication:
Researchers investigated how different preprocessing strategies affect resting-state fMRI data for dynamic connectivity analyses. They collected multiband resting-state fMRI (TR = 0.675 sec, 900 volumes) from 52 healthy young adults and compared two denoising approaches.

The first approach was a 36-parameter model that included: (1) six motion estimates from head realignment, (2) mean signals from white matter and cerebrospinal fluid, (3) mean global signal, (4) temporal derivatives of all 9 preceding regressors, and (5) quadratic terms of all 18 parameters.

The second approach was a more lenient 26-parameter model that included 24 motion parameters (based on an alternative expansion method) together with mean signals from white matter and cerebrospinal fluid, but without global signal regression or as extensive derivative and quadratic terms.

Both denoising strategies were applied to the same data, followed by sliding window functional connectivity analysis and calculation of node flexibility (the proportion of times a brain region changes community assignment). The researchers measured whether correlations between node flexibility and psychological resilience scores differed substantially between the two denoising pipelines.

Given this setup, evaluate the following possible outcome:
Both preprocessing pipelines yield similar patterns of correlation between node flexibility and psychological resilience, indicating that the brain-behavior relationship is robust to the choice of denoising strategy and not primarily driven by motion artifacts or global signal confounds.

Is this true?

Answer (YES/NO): NO